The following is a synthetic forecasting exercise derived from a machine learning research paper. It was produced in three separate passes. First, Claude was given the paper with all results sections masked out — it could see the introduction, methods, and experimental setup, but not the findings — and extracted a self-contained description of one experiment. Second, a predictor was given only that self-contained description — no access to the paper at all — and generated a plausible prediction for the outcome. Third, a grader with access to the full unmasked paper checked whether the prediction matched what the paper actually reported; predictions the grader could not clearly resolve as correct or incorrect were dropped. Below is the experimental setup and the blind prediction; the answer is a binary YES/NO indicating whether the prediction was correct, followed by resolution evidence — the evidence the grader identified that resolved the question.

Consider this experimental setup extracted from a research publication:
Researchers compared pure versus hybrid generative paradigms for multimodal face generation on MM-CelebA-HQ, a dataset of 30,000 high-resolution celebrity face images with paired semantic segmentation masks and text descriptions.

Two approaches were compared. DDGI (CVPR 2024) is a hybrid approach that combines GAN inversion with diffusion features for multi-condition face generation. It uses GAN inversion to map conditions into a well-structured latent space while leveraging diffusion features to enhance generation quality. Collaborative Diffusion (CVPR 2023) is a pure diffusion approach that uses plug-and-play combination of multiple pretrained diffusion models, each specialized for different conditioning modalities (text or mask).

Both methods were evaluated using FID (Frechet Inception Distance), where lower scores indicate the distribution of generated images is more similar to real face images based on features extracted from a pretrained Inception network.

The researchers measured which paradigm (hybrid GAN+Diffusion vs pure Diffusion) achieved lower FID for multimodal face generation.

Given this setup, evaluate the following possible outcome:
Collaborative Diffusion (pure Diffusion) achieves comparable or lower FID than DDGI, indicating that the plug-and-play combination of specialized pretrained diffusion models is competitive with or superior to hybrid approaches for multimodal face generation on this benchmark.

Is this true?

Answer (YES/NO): YES